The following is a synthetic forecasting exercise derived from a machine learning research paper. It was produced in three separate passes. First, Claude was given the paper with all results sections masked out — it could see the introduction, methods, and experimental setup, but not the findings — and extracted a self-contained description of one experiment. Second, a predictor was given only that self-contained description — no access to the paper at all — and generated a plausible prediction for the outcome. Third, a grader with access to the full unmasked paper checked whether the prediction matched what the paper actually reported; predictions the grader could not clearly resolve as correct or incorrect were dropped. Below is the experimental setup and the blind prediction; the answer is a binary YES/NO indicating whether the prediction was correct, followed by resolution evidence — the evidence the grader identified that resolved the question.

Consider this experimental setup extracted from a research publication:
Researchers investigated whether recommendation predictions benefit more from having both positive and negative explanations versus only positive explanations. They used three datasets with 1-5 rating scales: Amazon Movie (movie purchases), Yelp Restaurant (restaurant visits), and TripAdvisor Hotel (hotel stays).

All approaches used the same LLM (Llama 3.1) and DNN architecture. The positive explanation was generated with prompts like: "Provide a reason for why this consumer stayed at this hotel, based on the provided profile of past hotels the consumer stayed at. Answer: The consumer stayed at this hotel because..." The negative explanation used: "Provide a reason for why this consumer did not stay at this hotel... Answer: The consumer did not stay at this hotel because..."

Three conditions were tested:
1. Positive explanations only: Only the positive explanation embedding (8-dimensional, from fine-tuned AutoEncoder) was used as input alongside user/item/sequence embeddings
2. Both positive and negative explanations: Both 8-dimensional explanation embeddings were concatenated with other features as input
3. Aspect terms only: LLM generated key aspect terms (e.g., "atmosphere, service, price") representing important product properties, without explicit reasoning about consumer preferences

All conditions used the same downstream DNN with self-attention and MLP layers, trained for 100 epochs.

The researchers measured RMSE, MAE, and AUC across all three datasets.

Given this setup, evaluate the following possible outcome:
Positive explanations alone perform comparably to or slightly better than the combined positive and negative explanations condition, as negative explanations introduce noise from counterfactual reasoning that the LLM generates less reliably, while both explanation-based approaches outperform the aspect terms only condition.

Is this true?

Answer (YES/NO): NO